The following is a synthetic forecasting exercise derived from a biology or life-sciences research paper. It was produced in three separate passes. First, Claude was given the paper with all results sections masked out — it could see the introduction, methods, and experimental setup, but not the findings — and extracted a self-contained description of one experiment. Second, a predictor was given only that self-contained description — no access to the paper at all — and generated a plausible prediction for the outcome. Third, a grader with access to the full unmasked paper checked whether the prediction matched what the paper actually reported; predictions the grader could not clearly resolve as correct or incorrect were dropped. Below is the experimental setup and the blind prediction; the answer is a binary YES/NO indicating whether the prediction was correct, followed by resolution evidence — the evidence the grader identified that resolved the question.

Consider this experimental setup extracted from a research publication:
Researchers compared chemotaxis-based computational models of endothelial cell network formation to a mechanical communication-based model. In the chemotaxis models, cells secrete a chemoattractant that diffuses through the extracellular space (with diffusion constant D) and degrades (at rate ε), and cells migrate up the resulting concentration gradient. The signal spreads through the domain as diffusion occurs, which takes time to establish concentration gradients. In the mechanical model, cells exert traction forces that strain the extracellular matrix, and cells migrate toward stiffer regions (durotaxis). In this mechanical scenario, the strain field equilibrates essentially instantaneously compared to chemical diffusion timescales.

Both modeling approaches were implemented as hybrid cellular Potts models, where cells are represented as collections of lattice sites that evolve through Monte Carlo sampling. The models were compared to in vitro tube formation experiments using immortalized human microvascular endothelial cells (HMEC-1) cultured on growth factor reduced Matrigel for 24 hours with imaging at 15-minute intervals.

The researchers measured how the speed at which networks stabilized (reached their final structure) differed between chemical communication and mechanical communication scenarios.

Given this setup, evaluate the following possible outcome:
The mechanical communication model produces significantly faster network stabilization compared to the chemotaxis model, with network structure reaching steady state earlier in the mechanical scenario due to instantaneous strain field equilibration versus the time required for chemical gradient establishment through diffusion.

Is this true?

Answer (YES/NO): YES